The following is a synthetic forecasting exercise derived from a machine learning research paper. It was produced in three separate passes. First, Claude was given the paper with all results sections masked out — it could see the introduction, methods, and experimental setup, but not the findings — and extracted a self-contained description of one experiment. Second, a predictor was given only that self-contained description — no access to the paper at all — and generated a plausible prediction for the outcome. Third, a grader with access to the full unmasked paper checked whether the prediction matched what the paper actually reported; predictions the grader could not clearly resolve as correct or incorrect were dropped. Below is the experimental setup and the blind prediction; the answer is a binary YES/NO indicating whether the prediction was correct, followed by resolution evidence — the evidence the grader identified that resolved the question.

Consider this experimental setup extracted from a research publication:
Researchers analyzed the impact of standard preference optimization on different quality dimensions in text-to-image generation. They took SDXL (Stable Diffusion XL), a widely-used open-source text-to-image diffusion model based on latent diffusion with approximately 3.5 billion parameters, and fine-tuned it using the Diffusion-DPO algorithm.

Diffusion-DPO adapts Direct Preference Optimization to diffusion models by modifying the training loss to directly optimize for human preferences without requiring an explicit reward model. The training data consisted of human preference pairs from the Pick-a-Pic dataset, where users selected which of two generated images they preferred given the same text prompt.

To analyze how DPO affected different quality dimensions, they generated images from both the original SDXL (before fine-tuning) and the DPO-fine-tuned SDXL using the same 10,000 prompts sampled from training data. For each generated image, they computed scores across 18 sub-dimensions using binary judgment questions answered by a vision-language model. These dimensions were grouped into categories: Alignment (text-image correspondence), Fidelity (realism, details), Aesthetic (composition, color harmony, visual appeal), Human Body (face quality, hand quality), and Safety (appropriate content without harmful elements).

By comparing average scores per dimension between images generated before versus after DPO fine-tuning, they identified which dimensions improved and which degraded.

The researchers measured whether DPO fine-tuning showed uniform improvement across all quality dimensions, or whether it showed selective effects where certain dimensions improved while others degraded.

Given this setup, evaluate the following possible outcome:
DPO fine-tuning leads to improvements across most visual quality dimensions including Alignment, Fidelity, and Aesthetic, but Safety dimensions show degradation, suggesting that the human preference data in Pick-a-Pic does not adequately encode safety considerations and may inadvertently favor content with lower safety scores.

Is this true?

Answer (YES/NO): NO